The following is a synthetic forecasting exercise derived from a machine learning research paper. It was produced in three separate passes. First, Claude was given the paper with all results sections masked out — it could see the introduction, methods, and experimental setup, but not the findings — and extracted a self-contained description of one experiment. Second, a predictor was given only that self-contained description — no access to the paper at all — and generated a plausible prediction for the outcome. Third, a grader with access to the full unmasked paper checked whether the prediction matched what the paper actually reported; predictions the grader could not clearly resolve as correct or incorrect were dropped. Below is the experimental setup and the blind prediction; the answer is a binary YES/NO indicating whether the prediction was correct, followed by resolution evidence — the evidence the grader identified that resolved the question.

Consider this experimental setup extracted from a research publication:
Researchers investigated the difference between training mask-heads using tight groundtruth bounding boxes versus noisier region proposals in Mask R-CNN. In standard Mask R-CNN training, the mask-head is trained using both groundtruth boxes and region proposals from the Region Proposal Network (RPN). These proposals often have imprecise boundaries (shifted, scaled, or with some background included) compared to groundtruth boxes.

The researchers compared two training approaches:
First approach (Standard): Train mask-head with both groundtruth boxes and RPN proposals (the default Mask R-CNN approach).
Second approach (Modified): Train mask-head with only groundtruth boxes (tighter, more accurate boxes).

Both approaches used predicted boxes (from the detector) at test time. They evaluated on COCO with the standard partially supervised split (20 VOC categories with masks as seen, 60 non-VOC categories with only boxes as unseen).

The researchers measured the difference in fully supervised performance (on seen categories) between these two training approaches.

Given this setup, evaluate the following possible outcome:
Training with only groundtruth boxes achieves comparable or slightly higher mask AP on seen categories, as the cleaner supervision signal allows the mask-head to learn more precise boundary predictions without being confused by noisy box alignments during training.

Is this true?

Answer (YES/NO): YES